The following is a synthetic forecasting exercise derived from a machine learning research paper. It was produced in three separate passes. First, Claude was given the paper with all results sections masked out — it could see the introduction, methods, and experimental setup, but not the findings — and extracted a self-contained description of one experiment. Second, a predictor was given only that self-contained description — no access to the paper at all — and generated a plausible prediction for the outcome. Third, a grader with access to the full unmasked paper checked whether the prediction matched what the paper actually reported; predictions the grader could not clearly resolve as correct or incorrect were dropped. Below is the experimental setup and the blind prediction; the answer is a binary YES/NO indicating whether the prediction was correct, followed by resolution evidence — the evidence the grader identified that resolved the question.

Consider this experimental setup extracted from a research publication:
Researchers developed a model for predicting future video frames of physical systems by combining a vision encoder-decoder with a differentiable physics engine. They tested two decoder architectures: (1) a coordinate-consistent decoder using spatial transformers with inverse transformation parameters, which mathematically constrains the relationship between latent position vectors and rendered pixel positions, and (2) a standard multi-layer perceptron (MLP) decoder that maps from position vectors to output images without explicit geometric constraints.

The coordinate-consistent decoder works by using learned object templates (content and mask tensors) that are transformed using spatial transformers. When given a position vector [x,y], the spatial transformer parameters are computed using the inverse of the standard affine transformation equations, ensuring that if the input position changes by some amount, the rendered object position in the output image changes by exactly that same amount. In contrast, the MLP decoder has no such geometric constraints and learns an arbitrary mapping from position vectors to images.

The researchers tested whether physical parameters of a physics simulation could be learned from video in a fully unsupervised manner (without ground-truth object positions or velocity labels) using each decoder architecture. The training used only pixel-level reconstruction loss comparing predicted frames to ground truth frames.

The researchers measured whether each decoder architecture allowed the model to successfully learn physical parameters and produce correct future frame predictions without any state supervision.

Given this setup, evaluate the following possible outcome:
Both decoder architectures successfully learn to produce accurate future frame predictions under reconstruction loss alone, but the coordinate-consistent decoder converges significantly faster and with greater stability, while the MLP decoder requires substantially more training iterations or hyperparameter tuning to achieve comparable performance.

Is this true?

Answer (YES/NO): NO